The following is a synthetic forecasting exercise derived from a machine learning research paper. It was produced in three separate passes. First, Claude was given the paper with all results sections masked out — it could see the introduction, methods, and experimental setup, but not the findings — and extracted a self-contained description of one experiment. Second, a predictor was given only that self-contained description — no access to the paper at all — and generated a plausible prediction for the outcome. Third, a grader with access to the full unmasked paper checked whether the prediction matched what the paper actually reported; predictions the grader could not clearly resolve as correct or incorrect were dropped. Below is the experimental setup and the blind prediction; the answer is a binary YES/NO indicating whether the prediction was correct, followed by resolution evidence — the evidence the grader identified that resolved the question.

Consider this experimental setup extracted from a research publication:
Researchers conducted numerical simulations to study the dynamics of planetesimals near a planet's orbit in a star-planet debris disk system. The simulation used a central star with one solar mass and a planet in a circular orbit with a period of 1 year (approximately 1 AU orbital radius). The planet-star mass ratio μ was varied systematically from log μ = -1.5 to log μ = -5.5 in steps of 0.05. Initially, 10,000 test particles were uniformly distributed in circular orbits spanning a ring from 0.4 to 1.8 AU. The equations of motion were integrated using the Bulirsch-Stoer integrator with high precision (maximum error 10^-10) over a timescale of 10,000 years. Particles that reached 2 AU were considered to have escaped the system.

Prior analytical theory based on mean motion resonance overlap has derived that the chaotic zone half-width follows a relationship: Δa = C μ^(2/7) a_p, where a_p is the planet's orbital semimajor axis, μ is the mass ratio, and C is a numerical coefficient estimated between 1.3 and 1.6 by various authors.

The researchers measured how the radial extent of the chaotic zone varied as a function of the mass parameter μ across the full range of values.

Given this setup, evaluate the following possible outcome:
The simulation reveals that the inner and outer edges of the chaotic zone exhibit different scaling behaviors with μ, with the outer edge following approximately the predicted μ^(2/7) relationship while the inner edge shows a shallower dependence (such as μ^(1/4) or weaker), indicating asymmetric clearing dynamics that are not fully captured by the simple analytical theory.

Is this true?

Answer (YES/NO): NO